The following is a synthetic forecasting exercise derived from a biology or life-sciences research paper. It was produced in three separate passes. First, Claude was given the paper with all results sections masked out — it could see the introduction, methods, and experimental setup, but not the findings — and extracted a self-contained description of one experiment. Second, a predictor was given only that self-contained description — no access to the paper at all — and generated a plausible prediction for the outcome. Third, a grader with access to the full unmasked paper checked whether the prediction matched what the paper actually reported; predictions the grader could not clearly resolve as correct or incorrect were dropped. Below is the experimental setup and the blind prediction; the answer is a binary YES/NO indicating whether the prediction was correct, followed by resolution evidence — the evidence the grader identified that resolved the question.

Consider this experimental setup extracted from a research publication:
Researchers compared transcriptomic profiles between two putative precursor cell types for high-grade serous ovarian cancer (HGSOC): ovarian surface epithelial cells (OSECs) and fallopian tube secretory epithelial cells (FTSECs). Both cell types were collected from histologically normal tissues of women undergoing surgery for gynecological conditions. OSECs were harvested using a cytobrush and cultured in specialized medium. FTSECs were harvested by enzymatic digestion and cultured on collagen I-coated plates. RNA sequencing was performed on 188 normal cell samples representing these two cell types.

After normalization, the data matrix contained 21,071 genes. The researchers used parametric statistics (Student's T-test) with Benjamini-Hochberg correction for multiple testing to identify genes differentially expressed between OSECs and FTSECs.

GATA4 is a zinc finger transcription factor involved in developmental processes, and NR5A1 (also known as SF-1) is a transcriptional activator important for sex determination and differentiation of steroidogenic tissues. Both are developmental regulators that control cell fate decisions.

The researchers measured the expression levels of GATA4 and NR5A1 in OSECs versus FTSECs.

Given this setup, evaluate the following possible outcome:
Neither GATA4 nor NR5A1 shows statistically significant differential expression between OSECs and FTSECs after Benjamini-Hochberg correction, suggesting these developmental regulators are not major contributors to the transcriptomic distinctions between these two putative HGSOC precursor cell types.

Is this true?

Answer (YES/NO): NO